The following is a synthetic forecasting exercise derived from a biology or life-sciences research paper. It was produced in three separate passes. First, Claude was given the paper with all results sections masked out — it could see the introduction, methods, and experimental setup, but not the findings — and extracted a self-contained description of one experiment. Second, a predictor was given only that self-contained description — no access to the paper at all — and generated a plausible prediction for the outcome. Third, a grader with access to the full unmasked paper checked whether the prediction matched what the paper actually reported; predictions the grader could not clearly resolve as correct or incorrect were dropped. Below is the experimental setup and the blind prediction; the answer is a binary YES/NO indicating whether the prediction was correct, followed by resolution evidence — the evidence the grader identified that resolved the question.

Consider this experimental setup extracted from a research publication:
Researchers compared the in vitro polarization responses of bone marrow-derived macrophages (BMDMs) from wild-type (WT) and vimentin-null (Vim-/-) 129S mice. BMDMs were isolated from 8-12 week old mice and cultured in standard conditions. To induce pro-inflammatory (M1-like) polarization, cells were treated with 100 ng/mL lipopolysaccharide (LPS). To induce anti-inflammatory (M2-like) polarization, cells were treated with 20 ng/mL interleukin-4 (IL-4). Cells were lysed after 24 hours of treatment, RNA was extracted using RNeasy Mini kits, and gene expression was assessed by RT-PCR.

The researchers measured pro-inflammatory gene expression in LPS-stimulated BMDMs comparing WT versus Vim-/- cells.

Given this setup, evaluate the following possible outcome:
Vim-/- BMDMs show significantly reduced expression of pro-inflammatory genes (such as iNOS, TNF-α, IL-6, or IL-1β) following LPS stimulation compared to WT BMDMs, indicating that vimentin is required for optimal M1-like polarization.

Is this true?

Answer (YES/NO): YES